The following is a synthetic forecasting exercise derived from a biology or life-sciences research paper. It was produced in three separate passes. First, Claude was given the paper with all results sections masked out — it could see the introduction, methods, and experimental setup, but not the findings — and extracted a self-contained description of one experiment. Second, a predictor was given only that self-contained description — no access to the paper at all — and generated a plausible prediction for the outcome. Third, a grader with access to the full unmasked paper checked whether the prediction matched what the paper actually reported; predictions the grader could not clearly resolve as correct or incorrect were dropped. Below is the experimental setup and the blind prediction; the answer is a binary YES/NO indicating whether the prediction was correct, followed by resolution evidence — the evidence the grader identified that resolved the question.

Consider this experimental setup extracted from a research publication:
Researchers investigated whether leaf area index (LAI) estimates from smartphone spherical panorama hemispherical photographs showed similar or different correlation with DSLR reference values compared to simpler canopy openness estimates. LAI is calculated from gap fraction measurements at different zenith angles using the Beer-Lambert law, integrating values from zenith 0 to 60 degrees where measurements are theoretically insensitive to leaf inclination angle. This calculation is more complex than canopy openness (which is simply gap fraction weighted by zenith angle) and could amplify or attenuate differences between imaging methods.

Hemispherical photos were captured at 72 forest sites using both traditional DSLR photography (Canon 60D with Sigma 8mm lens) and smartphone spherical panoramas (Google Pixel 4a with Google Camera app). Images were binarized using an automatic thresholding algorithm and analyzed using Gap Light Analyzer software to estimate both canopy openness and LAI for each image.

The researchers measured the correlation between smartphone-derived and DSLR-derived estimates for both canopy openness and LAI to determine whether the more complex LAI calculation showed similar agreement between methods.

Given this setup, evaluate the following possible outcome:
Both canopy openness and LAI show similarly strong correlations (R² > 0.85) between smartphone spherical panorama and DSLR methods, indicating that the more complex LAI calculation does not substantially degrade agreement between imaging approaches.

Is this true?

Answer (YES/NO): NO